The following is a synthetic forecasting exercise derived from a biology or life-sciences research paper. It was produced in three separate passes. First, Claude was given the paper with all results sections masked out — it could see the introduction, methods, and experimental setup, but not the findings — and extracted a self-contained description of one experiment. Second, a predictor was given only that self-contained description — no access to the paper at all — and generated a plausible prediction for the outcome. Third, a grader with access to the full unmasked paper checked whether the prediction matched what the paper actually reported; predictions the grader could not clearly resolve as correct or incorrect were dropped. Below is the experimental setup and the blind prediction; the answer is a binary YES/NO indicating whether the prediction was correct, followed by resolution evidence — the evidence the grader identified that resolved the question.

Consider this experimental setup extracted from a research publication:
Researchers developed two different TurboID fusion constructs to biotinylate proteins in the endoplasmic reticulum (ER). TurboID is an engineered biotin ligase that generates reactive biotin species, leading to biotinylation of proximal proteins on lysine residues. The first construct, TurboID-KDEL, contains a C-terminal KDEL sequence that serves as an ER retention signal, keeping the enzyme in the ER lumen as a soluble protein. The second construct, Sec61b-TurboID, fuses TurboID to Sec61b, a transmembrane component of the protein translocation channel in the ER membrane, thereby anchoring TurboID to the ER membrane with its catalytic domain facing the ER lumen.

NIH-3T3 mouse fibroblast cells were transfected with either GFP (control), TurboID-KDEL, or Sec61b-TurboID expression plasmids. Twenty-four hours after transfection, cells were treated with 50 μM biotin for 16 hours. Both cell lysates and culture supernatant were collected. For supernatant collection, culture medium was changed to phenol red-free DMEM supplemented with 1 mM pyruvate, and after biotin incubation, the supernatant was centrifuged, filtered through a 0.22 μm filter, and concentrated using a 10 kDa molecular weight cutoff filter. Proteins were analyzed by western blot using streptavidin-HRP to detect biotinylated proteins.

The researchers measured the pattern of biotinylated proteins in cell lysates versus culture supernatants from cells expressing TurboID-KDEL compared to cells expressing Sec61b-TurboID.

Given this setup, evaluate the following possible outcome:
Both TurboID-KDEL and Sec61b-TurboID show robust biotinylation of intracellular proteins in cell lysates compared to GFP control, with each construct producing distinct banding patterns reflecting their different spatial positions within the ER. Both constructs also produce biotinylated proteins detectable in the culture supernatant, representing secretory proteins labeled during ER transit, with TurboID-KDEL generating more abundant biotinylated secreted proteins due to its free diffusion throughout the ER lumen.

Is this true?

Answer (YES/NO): NO